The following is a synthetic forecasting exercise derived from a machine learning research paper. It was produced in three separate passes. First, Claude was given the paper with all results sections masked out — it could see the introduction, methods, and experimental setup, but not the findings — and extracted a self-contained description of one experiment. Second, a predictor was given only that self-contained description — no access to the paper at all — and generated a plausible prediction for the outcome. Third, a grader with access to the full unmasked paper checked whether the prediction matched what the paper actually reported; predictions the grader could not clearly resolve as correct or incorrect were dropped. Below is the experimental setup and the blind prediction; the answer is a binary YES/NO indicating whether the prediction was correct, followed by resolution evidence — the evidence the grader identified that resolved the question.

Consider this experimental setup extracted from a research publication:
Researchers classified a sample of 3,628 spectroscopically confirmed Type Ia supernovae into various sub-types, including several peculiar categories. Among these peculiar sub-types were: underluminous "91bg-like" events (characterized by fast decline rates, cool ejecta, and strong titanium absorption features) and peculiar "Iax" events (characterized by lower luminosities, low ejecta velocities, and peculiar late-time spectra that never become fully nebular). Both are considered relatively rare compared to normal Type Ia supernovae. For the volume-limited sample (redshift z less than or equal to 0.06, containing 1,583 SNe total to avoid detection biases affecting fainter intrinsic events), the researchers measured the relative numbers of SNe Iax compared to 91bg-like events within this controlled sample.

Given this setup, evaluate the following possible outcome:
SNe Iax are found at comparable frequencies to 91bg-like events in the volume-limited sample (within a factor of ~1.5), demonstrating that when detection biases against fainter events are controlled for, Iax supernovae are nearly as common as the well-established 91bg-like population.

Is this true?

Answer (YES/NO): YES